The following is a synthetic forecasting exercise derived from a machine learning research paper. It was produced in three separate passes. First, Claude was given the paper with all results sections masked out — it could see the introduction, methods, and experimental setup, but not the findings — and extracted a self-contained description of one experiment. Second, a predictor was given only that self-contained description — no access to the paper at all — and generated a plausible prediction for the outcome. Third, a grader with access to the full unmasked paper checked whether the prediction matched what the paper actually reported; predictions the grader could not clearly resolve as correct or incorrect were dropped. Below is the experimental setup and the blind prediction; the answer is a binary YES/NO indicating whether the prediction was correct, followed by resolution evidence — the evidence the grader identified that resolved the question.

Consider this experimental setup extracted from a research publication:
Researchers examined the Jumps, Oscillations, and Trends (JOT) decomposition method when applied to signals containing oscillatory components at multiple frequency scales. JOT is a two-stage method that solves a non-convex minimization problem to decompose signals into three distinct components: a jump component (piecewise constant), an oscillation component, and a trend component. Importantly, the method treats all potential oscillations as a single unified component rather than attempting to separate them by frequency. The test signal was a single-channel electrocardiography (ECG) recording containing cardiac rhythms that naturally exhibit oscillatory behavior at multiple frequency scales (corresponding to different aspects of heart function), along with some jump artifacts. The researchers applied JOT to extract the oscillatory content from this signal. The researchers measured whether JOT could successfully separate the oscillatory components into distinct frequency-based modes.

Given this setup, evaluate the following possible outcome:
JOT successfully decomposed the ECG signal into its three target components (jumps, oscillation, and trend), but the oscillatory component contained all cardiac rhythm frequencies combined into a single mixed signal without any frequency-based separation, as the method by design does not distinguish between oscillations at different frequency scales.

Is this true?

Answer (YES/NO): YES